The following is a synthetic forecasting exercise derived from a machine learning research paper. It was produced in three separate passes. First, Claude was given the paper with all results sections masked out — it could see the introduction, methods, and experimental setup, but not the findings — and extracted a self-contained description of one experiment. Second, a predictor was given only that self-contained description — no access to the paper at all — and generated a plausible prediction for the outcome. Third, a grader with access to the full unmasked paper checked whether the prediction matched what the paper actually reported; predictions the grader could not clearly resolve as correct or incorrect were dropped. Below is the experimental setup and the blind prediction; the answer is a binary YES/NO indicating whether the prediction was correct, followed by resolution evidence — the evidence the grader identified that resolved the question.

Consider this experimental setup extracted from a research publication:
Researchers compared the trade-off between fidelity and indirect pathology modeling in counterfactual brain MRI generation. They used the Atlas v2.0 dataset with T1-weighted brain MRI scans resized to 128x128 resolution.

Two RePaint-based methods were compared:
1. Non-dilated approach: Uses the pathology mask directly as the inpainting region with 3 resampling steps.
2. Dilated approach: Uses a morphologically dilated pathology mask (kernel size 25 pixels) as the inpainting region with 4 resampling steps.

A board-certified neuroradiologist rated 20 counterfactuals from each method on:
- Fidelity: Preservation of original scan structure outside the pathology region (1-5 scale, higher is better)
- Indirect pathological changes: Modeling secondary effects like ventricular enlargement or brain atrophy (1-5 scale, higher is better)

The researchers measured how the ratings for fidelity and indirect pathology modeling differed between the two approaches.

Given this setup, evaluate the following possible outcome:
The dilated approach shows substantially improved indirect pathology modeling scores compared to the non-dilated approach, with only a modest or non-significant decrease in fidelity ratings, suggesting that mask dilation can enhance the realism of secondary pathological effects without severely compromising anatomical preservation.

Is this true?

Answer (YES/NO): NO